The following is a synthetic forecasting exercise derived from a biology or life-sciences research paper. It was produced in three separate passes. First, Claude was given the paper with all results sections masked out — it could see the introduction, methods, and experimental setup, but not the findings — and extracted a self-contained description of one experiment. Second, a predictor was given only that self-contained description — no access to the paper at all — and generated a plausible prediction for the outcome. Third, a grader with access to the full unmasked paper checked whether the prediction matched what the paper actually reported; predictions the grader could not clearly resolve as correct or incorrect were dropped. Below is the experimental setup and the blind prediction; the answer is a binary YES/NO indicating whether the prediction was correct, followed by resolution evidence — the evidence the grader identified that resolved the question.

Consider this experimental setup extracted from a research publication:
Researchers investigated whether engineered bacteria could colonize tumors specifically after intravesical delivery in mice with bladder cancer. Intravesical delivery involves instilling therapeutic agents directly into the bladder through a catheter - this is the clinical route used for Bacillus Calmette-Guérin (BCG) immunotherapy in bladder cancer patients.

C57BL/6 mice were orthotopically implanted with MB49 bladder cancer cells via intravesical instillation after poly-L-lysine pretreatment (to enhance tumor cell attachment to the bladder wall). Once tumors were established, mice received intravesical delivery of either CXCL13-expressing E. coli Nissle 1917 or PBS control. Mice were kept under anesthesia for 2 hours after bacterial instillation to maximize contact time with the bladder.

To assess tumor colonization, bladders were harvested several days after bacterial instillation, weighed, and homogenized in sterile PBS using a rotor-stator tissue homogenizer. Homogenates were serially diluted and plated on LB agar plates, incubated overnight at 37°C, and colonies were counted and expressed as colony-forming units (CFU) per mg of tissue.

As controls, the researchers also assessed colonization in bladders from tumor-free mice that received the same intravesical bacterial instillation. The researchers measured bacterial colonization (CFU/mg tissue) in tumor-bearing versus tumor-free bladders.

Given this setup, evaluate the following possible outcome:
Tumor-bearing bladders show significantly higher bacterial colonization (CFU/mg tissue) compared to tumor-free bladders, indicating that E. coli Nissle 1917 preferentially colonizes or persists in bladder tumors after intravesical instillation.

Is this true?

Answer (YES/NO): YES